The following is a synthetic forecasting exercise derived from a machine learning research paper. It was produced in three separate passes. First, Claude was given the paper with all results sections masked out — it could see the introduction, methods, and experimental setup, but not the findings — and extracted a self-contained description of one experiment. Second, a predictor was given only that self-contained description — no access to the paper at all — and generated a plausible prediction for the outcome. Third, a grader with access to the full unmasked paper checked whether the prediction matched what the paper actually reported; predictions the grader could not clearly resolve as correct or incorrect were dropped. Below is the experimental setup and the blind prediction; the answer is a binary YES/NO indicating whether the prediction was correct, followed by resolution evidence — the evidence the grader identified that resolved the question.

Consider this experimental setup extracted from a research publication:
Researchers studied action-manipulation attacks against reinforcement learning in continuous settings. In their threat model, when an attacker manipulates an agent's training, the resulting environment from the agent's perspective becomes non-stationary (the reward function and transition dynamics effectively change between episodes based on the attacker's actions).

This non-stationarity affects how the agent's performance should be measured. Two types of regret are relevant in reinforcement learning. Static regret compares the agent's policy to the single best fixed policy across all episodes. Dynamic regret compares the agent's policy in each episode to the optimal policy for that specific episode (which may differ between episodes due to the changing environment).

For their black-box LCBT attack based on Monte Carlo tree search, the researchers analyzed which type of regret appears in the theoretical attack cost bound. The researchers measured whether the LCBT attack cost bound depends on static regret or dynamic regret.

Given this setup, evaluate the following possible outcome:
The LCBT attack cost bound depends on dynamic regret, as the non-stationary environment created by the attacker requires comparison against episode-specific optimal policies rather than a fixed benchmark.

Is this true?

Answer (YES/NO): YES